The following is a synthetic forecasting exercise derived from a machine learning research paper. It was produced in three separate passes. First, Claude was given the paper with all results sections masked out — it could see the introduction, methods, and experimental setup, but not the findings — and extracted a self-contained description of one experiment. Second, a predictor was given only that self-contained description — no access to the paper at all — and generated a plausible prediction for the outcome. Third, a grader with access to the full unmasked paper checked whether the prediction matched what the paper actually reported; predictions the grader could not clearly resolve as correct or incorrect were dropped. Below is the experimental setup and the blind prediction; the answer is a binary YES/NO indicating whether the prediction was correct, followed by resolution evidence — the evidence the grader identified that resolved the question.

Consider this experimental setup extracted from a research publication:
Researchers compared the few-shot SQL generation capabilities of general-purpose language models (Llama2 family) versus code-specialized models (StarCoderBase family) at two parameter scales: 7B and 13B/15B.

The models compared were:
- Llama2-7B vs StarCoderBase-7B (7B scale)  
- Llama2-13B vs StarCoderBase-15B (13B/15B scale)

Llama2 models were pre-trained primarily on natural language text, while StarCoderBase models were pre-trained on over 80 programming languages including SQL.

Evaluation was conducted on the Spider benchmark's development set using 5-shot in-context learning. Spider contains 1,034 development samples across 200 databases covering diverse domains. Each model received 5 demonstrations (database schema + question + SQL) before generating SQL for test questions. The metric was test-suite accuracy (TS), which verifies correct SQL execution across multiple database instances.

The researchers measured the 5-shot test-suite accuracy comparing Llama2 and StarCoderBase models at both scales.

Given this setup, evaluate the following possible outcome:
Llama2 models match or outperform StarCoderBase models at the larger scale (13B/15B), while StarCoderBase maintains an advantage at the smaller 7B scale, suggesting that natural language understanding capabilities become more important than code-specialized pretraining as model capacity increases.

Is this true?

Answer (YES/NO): NO